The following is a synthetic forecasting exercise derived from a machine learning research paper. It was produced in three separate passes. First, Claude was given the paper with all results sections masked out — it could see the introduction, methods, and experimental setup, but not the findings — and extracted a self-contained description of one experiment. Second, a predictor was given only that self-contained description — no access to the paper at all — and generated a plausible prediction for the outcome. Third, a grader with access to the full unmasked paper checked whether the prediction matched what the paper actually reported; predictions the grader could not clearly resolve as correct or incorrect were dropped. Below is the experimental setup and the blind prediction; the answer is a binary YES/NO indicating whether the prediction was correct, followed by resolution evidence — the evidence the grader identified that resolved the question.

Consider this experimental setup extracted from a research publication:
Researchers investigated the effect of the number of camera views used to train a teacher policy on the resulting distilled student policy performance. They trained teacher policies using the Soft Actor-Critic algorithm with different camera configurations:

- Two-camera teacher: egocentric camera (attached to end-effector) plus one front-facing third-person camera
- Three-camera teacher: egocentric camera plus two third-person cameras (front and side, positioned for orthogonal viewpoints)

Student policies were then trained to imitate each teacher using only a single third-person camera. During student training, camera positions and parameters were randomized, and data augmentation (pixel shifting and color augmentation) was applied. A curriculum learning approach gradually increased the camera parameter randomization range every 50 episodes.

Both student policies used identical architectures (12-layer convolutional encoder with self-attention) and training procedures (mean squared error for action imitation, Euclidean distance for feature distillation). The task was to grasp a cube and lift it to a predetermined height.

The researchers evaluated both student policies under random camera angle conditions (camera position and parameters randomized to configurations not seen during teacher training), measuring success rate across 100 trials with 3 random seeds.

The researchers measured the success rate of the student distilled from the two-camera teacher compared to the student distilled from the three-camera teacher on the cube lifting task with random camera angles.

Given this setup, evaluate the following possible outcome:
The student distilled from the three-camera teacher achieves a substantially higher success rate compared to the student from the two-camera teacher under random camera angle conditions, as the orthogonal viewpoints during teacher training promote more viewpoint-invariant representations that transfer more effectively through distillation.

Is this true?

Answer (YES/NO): YES